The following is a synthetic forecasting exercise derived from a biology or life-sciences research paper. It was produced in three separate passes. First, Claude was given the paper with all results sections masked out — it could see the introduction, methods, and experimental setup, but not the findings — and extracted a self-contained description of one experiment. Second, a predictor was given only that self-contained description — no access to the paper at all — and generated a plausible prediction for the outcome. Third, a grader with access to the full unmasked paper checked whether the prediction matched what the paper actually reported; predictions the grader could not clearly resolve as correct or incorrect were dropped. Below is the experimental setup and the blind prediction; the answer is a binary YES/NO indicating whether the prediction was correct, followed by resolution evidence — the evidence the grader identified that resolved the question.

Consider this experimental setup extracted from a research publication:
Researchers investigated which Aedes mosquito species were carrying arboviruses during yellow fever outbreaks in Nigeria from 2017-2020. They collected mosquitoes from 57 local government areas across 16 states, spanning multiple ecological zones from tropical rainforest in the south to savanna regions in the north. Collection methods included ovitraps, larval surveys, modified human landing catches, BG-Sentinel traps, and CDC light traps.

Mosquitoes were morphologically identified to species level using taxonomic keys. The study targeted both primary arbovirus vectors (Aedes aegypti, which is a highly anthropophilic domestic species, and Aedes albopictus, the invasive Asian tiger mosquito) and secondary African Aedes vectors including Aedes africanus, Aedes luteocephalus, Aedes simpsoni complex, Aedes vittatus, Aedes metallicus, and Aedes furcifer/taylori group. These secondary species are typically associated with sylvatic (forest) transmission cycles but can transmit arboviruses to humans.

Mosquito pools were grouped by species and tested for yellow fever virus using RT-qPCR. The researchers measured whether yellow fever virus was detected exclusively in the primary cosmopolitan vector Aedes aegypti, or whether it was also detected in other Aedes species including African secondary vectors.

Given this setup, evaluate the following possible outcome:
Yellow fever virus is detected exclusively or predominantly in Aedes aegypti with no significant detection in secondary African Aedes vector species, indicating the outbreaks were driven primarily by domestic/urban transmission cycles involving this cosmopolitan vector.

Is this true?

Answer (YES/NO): NO